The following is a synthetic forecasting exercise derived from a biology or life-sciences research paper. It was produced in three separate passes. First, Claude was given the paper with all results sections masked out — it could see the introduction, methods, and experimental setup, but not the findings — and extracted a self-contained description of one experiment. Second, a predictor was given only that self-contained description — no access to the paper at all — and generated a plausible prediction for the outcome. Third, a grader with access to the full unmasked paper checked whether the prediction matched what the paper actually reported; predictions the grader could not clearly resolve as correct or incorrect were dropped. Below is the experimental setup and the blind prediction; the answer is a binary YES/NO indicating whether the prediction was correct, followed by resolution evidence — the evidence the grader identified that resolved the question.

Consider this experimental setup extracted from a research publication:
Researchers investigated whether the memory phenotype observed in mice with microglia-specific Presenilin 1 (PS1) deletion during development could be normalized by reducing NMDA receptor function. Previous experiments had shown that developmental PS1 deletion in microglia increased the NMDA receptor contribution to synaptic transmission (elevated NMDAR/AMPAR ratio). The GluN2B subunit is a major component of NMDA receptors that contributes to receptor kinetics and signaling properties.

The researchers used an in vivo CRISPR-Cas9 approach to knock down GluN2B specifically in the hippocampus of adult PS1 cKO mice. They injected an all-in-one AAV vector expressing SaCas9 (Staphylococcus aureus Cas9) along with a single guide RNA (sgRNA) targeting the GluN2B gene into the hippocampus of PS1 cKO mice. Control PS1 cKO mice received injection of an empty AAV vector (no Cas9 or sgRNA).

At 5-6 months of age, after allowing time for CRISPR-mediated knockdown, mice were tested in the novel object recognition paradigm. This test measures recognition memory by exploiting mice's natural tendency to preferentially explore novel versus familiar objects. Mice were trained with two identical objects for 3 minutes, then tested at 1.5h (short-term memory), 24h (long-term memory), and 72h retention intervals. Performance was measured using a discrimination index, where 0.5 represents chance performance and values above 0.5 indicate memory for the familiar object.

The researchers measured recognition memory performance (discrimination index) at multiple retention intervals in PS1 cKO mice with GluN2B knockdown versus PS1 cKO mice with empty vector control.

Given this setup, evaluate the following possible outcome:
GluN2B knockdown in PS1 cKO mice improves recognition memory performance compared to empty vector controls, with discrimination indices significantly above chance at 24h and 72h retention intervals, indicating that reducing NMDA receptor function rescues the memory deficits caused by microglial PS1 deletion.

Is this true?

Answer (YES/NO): NO